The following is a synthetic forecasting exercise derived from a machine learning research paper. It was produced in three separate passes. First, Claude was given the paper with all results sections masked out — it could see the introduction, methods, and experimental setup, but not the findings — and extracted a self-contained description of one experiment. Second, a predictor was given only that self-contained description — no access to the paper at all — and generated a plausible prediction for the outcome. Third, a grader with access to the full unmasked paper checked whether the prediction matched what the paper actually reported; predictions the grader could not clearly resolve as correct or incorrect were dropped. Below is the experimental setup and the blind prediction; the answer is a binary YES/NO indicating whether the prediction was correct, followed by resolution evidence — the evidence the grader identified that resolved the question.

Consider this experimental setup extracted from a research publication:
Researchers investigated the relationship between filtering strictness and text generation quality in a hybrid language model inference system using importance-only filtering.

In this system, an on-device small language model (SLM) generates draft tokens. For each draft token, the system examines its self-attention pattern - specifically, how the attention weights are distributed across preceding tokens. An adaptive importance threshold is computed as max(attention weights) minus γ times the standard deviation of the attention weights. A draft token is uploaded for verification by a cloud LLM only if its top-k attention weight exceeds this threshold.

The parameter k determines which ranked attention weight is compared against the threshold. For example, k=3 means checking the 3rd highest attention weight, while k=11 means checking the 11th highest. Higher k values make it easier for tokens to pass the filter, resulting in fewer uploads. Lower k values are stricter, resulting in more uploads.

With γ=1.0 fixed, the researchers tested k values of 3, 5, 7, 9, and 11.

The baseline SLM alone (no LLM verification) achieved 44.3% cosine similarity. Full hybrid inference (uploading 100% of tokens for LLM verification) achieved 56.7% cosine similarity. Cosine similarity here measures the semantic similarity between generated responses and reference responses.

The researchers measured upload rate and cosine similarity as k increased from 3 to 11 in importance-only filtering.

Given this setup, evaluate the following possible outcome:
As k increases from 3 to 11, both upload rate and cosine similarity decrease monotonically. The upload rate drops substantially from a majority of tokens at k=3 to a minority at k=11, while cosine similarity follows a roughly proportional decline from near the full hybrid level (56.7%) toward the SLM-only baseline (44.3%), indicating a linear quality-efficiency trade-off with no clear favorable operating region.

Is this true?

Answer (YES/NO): NO